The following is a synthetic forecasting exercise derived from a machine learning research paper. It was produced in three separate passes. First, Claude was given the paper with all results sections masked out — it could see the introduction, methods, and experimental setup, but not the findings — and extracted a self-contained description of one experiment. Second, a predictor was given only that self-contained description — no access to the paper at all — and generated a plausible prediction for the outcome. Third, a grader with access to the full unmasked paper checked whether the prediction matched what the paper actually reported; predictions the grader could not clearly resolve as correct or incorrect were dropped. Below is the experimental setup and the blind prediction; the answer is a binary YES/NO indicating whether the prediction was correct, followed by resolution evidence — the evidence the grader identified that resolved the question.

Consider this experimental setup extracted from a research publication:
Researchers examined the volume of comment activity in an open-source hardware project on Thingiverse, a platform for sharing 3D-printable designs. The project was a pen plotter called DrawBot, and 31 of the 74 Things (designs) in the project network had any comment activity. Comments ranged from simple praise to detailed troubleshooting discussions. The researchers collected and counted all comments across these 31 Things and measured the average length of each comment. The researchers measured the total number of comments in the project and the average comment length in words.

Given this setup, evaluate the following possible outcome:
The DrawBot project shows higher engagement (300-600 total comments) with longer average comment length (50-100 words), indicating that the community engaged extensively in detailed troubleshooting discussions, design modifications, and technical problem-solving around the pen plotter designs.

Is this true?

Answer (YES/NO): NO